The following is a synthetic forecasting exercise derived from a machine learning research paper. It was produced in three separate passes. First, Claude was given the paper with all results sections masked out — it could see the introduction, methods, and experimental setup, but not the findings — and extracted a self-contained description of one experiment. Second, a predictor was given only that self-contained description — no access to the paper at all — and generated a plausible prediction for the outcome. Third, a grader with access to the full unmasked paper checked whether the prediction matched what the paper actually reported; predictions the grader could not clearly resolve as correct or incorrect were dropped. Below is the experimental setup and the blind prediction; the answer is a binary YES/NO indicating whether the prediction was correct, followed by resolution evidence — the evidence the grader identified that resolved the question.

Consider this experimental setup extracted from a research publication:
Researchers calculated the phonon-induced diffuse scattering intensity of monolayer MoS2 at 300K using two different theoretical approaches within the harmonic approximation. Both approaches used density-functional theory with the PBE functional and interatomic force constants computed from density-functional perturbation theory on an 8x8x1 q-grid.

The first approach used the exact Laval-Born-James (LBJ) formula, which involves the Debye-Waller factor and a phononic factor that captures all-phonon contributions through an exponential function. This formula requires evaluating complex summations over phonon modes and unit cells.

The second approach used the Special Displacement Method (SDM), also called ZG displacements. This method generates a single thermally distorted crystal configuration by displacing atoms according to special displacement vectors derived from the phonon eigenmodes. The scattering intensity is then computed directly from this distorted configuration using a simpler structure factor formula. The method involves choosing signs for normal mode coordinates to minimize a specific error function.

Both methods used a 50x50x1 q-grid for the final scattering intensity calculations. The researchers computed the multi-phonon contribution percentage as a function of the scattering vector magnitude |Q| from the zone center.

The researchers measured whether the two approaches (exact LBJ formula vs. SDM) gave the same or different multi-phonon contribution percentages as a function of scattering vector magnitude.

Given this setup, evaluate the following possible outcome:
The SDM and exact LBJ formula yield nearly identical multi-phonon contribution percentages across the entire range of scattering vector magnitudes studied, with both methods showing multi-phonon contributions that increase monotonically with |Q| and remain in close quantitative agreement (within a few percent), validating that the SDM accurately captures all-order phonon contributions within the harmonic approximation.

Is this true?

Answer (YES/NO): YES